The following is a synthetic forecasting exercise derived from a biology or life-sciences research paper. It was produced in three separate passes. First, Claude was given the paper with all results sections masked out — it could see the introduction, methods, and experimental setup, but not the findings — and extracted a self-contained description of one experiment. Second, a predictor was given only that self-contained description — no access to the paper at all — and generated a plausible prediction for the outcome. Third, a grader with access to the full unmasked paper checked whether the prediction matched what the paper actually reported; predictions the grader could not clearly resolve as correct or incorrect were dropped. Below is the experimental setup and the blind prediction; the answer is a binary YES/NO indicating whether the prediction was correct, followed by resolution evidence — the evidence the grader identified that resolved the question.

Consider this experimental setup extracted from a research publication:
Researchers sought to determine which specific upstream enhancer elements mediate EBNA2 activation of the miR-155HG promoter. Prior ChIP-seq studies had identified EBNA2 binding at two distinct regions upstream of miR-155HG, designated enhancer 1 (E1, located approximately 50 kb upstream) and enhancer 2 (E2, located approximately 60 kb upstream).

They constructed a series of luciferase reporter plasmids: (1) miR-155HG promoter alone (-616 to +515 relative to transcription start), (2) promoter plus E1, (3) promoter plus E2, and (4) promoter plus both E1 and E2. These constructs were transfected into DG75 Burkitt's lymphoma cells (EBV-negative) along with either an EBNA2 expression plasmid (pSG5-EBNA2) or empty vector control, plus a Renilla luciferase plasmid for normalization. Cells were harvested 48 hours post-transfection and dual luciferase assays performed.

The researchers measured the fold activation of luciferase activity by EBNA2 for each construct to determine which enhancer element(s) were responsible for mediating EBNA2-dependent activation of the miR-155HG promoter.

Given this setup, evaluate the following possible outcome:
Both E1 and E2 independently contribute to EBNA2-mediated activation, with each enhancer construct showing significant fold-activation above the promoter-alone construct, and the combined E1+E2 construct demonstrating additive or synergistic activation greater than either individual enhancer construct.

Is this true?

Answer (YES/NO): NO